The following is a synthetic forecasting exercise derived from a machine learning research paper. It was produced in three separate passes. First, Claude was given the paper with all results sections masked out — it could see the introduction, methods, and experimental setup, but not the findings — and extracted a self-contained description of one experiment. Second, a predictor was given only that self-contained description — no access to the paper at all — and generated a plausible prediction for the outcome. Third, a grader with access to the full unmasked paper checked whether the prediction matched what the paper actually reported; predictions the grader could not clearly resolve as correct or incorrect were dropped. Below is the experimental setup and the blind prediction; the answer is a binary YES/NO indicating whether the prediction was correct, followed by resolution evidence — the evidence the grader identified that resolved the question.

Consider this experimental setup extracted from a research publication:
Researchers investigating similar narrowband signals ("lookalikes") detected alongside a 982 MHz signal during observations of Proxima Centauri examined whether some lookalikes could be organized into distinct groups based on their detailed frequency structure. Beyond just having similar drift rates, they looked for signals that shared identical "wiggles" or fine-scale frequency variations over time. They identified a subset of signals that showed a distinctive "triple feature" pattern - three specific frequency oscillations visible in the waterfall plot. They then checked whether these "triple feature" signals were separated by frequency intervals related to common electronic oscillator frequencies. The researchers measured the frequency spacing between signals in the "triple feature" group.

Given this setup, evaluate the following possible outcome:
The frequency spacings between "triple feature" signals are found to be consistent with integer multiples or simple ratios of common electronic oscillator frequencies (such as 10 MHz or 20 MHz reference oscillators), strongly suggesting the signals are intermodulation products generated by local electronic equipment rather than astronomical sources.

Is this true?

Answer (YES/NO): YES